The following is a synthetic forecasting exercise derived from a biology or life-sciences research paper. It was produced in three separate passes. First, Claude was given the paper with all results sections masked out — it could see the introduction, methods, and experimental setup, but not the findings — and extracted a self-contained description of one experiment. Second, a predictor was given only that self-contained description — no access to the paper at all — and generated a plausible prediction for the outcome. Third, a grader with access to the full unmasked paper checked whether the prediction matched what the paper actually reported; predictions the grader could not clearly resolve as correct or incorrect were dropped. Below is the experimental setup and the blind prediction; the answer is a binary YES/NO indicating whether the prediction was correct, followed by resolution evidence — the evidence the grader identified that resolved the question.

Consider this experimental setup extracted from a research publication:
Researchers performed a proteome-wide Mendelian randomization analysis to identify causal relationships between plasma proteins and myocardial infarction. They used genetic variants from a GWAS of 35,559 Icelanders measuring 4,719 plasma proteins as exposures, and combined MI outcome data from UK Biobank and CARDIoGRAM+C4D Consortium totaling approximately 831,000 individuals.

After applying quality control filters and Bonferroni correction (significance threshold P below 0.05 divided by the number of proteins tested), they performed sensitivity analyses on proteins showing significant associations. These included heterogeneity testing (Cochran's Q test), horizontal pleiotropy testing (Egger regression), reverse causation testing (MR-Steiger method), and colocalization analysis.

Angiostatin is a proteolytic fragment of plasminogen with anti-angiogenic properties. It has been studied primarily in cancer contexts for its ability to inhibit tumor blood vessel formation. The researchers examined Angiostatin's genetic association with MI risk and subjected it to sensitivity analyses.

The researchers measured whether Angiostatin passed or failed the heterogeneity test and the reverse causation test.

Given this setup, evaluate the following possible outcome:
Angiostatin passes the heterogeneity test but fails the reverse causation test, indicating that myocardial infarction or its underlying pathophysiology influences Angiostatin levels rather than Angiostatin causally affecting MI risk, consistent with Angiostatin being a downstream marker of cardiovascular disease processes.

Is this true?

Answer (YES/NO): NO